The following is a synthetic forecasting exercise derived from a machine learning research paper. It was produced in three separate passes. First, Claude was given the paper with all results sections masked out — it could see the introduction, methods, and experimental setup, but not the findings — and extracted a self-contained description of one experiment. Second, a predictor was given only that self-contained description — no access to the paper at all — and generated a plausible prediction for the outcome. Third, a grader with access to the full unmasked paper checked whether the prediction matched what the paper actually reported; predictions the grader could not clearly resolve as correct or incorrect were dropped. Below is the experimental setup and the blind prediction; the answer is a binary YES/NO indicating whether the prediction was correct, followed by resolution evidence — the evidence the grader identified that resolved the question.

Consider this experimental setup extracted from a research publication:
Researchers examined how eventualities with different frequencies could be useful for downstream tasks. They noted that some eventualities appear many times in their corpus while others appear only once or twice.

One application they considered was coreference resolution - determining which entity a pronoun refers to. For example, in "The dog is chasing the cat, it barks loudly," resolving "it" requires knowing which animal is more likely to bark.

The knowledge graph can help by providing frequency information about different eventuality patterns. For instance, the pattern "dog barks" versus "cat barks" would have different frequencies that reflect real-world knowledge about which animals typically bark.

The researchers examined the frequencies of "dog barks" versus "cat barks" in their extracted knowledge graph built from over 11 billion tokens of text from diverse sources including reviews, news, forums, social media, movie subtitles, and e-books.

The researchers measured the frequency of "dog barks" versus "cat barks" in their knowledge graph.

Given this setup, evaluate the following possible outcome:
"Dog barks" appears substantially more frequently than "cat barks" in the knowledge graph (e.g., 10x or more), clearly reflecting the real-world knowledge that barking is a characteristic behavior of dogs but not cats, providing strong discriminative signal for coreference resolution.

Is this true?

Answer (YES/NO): YES